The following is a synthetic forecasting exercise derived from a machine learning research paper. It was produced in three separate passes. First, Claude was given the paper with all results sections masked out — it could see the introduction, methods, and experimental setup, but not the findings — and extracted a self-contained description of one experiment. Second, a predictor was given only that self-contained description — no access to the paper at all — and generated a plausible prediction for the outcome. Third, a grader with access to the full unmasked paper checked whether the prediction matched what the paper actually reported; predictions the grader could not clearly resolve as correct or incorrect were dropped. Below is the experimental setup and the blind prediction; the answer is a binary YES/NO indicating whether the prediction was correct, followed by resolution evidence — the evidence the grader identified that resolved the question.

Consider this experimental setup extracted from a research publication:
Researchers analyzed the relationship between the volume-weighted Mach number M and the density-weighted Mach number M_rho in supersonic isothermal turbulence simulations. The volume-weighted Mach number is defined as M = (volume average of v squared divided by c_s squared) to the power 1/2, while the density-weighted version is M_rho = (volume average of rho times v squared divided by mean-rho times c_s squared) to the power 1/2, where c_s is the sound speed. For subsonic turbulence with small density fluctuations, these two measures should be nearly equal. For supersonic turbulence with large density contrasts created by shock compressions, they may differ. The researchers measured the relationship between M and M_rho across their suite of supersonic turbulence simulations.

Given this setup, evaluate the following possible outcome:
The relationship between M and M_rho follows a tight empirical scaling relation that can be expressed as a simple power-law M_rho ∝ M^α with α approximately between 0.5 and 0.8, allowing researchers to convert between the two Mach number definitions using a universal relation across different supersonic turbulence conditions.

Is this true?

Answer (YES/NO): NO